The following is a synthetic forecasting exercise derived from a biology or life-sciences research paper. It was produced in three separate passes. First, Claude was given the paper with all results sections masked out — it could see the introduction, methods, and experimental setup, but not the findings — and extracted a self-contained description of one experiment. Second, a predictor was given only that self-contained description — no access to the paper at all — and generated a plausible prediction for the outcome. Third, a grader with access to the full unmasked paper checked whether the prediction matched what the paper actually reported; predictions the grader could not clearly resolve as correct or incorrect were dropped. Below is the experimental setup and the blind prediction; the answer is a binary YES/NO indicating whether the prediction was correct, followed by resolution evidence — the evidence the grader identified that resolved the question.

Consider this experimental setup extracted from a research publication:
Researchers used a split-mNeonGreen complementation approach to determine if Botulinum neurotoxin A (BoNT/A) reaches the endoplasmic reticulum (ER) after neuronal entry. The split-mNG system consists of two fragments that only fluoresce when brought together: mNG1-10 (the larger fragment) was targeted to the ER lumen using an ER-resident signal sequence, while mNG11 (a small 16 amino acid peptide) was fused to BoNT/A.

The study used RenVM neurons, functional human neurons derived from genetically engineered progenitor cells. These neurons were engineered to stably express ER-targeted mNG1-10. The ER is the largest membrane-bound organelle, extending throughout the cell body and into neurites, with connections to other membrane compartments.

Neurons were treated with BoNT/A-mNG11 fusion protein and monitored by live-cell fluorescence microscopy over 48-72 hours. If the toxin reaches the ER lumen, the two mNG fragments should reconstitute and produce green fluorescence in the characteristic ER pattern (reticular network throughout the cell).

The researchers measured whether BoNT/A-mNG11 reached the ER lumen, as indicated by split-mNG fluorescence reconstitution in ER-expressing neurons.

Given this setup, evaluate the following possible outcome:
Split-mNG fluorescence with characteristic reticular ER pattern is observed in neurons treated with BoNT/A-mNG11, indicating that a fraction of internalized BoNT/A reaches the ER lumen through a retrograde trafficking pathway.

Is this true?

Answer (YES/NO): YES